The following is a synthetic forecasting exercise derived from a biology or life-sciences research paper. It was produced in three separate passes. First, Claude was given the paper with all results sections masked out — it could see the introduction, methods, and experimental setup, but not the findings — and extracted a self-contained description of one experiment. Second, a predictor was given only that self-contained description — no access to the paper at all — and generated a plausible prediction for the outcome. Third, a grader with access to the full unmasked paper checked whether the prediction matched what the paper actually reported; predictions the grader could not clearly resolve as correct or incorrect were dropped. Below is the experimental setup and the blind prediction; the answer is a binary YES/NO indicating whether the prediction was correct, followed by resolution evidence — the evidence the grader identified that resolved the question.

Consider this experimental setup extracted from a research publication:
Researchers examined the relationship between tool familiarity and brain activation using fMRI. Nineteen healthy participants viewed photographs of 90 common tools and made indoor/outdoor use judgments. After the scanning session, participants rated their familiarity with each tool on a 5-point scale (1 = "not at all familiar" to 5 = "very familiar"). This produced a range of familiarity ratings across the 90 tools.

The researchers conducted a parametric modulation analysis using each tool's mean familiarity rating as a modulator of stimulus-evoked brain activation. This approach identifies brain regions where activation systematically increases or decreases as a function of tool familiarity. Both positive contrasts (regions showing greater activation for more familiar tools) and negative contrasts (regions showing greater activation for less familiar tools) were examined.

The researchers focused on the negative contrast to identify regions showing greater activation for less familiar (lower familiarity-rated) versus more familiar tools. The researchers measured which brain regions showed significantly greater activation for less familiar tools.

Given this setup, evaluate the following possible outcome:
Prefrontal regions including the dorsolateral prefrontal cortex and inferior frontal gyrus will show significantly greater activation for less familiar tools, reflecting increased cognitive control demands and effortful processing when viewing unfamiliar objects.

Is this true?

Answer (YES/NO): YES